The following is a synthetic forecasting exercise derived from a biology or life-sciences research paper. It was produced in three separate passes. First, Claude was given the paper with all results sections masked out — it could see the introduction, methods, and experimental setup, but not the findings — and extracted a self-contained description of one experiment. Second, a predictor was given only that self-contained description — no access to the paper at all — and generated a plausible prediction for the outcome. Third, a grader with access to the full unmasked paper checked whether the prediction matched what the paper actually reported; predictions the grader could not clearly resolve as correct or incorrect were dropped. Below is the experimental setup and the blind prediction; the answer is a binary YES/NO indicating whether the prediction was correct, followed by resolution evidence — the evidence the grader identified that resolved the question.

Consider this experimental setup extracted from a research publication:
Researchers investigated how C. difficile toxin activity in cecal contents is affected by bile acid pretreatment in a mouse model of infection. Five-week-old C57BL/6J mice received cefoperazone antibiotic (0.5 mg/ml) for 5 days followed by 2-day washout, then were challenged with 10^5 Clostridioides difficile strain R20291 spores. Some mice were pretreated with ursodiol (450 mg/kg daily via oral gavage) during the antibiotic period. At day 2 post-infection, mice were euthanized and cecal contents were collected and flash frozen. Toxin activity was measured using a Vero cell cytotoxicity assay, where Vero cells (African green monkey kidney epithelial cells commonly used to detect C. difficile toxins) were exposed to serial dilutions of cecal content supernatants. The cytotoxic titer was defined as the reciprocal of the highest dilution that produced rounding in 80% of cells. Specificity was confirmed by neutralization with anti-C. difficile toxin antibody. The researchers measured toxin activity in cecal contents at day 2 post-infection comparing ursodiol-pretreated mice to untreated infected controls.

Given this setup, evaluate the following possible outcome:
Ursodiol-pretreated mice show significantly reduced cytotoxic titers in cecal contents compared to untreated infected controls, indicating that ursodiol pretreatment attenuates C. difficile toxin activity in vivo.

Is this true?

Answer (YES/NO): NO